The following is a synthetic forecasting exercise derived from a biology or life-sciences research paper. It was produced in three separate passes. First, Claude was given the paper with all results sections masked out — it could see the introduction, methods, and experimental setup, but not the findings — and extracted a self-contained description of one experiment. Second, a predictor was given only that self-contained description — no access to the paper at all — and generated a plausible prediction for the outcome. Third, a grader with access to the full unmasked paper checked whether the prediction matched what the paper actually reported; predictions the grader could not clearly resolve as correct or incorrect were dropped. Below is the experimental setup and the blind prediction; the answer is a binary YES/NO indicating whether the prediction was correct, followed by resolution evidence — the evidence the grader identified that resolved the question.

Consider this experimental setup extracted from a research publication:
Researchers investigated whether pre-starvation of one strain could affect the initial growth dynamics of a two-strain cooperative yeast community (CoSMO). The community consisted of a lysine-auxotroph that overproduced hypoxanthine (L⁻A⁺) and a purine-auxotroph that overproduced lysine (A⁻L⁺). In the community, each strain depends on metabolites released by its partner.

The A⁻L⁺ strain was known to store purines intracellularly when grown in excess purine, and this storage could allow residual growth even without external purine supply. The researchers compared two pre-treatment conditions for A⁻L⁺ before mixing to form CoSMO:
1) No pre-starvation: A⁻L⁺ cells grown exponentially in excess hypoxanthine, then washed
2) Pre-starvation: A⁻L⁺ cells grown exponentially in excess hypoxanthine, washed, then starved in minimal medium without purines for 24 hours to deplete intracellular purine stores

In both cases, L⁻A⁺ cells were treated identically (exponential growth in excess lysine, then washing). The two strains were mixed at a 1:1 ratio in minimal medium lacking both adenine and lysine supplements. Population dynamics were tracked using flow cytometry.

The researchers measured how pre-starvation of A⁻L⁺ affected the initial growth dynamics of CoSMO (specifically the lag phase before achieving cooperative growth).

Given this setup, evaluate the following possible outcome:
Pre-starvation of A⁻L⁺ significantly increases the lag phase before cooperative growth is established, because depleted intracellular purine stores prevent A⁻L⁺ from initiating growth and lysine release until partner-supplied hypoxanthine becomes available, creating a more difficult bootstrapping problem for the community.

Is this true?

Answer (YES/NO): NO